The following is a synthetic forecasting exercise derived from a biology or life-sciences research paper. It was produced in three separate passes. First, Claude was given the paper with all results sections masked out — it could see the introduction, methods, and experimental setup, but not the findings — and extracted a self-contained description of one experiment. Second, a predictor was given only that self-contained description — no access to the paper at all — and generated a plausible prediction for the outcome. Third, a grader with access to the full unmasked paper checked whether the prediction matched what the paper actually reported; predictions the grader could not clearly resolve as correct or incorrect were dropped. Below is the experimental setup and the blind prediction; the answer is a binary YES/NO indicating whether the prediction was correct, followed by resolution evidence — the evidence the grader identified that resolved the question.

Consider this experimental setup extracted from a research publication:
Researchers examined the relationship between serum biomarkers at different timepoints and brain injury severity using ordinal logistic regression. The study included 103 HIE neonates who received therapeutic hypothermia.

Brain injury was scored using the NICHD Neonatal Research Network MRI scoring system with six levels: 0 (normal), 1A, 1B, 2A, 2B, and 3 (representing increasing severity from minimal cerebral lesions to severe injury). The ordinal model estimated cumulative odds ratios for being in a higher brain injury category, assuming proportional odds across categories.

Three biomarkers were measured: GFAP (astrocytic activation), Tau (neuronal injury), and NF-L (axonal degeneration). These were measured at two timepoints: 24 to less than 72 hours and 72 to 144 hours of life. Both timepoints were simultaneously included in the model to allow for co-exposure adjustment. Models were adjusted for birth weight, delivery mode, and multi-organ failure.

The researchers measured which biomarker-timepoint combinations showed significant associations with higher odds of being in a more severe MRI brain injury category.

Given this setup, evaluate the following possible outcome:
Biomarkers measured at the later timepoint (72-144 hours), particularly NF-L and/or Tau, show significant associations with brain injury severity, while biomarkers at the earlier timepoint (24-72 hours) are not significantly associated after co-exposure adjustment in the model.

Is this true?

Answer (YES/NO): YES